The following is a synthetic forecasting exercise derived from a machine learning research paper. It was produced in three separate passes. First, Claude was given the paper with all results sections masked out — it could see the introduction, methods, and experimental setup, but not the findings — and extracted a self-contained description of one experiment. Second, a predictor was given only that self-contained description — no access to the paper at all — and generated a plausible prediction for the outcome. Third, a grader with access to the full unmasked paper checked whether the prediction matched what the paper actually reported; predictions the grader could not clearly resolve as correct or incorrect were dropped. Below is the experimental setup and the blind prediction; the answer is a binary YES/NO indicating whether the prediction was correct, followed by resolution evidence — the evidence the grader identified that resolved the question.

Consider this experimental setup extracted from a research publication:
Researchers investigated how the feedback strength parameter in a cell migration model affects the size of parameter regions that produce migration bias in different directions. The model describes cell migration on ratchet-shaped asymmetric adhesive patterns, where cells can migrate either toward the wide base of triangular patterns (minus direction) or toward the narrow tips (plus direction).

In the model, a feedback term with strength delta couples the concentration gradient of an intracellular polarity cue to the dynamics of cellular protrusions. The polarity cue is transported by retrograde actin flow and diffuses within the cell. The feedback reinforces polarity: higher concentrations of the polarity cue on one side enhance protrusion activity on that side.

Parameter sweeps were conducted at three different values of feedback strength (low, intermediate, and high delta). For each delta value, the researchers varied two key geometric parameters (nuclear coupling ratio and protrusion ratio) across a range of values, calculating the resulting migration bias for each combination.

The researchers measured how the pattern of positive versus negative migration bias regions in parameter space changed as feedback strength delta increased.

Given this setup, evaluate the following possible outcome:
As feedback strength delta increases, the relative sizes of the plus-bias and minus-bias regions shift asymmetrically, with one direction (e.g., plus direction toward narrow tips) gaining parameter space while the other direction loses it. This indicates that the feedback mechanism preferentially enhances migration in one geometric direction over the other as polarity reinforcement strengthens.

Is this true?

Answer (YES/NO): NO